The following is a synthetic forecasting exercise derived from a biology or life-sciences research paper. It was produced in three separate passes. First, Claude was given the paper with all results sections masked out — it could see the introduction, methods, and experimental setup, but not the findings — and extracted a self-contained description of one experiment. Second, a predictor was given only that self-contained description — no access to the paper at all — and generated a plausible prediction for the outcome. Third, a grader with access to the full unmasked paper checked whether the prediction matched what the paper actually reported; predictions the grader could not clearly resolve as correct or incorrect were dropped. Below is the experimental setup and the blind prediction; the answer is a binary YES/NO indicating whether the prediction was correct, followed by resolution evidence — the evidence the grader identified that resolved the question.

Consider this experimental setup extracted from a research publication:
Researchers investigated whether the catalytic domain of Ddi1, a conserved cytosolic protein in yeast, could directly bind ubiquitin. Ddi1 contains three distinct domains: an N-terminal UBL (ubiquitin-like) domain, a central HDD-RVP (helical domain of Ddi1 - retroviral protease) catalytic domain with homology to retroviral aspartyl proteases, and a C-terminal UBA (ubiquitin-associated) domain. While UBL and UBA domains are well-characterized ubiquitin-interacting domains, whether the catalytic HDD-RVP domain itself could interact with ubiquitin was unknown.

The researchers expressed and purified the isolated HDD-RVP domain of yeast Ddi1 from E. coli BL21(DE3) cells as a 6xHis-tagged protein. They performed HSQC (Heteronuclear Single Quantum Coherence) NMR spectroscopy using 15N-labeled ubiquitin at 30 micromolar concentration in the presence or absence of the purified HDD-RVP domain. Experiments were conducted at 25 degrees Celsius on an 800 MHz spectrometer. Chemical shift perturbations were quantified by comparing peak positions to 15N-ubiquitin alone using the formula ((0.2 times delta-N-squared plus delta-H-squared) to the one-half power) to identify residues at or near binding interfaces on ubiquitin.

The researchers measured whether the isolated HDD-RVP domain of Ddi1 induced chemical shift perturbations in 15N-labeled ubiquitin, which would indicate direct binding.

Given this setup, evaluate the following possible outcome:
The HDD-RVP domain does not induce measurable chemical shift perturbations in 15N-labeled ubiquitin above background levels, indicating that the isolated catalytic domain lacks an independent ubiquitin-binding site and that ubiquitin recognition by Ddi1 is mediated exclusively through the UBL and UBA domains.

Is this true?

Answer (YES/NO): NO